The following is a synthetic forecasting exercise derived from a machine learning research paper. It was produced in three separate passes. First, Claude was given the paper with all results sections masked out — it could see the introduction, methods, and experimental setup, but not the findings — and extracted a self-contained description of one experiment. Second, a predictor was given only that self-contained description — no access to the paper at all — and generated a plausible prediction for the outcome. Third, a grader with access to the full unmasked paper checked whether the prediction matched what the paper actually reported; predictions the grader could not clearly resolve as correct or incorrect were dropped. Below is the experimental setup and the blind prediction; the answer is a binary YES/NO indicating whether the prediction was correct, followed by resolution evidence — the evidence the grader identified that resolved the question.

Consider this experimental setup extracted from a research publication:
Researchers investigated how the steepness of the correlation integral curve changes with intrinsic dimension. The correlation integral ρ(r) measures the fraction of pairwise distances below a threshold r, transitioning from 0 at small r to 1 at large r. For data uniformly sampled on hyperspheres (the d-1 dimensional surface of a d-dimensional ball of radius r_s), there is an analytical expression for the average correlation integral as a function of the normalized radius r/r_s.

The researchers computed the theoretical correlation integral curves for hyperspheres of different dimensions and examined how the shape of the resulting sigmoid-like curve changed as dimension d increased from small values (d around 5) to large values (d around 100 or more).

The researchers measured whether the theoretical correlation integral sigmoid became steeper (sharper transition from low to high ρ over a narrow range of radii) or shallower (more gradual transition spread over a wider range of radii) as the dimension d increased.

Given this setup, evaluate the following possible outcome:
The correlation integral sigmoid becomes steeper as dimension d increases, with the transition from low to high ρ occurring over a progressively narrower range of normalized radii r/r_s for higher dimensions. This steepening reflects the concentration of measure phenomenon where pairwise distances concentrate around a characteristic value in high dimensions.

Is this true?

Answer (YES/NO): YES